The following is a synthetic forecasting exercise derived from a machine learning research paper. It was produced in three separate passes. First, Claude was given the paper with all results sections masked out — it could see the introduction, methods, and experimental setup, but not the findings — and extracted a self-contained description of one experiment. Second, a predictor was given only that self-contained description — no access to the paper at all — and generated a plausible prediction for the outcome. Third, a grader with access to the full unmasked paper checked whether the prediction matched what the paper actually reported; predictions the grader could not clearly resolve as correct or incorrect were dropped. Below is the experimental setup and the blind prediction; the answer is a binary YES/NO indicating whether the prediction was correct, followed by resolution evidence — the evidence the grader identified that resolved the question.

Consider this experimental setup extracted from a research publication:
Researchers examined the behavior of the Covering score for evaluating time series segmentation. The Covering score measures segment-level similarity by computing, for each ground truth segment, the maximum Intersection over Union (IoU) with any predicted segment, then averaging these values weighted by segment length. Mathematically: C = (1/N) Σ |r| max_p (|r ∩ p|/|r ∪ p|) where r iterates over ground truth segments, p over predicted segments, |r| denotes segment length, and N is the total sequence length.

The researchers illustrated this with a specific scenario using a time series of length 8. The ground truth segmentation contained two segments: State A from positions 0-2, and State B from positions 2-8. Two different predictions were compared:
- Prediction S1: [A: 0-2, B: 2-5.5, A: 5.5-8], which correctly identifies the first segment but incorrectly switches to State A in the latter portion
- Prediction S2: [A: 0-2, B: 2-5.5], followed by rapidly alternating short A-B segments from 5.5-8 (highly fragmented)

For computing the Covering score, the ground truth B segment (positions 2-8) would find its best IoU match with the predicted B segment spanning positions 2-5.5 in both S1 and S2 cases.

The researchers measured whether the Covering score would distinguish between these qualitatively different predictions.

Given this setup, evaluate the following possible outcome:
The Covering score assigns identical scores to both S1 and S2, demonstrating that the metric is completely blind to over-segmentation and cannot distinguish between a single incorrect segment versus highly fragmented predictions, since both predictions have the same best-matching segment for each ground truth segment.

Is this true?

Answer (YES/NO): YES